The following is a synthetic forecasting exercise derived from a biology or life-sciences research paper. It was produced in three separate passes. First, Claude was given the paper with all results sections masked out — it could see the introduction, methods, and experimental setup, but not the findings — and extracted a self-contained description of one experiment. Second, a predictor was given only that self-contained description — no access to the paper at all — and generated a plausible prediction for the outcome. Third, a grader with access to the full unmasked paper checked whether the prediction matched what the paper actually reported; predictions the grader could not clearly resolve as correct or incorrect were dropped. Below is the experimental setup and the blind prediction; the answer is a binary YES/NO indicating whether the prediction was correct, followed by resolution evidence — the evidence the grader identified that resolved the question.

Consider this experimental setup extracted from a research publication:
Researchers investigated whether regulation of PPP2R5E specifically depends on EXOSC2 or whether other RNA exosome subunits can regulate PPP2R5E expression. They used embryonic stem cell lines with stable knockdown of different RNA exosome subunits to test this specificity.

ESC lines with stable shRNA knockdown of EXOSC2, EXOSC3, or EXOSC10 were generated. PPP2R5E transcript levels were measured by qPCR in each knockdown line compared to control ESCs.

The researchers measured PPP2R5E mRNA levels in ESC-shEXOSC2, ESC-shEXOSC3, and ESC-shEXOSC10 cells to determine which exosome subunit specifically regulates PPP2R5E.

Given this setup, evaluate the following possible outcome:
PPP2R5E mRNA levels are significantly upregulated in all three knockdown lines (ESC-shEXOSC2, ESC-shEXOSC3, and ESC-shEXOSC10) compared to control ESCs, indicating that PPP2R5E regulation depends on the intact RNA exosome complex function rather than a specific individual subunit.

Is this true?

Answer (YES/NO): NO